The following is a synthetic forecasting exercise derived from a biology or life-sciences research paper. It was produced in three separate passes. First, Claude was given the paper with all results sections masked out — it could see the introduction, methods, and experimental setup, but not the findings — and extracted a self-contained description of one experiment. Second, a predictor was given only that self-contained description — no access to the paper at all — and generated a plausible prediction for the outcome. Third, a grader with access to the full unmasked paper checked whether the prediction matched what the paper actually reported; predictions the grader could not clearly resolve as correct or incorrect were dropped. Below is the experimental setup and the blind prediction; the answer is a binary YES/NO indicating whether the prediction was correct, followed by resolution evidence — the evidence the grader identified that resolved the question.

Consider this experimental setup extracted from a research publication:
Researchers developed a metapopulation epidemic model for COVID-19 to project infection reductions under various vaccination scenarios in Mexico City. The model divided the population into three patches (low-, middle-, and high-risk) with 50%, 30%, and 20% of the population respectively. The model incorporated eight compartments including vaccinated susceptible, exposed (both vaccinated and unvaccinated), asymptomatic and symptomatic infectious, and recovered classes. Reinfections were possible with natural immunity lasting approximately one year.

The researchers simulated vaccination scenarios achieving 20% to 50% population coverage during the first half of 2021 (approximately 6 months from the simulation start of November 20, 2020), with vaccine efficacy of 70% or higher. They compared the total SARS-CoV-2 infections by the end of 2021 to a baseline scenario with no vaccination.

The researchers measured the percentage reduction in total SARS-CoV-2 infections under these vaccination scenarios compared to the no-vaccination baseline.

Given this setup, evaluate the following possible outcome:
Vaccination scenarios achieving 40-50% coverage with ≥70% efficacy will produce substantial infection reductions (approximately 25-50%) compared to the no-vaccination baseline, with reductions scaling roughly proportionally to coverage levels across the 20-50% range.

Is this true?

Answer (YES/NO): NO